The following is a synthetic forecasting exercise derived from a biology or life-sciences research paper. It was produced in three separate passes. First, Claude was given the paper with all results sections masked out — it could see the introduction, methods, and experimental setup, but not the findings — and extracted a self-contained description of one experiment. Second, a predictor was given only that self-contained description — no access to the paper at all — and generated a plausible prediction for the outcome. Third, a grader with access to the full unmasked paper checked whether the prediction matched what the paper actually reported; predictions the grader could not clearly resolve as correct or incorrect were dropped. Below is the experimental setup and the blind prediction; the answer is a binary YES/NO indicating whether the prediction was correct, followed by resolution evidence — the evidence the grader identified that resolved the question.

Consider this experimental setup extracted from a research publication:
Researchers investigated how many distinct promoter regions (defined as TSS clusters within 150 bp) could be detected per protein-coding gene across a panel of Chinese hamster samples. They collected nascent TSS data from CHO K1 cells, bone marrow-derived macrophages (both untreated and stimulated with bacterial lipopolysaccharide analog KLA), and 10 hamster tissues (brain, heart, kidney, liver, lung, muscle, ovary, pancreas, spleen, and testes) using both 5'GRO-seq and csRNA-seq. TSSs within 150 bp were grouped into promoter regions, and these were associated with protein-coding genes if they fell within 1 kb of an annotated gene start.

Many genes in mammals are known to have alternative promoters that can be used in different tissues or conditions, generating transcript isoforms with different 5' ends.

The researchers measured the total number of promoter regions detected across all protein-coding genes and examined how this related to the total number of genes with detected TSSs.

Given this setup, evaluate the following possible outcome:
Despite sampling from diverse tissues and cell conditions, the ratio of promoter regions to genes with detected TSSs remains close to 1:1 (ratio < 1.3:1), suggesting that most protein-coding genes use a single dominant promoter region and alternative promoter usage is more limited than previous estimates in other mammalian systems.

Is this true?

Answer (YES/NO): NO